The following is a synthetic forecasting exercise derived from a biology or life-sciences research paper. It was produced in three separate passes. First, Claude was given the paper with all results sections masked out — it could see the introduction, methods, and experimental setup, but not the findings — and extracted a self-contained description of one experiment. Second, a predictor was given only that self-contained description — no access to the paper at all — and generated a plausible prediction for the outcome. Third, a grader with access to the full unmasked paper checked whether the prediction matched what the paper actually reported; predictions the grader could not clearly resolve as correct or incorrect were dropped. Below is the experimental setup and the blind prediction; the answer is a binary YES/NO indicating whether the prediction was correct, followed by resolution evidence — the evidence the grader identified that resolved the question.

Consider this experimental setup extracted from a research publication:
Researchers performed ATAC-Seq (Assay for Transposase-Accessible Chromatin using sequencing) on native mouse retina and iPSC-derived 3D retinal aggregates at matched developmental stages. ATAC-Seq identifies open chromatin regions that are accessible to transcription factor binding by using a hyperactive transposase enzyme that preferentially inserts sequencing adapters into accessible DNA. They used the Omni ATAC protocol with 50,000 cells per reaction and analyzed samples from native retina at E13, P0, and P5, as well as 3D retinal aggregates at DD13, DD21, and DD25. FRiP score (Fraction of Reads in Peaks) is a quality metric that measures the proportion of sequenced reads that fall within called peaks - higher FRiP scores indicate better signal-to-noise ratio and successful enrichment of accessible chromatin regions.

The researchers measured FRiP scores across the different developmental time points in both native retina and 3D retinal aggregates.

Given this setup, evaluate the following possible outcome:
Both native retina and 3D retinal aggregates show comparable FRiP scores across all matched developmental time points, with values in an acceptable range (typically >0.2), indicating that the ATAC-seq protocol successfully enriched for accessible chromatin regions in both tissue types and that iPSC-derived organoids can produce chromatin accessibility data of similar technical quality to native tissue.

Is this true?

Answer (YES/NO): NO